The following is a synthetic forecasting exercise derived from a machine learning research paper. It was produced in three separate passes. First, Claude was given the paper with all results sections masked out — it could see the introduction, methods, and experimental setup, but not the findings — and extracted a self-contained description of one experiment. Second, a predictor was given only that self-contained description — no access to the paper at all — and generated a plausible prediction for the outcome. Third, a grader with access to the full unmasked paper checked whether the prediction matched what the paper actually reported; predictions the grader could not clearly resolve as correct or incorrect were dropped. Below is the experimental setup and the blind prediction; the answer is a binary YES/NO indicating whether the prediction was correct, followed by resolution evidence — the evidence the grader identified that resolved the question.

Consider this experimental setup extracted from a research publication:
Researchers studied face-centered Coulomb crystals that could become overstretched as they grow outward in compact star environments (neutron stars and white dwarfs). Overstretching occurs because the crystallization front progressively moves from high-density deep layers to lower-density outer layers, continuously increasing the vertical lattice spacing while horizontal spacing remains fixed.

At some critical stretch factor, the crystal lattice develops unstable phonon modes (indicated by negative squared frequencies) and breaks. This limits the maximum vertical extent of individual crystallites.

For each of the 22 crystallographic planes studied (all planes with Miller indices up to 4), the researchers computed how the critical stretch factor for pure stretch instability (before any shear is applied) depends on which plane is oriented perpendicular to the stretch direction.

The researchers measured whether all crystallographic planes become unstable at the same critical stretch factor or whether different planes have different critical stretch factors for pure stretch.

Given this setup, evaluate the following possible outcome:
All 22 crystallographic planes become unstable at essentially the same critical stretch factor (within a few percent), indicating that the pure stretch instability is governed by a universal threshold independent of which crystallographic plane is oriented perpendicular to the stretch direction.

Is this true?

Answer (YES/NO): NO